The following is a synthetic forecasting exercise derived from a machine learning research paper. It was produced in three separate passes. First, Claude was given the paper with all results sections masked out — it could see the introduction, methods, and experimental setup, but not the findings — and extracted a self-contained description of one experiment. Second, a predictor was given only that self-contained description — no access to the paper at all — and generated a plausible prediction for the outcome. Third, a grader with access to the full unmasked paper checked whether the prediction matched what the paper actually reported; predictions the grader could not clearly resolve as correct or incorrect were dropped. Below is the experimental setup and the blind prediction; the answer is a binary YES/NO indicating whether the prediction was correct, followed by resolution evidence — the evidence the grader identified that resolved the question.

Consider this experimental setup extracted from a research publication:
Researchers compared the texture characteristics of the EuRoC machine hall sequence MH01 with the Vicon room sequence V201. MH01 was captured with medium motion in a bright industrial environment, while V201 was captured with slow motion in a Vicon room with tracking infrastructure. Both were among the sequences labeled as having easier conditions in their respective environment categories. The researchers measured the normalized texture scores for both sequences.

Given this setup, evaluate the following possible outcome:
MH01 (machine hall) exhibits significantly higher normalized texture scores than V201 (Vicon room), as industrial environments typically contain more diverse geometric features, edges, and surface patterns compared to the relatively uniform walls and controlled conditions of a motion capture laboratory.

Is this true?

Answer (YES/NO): YES